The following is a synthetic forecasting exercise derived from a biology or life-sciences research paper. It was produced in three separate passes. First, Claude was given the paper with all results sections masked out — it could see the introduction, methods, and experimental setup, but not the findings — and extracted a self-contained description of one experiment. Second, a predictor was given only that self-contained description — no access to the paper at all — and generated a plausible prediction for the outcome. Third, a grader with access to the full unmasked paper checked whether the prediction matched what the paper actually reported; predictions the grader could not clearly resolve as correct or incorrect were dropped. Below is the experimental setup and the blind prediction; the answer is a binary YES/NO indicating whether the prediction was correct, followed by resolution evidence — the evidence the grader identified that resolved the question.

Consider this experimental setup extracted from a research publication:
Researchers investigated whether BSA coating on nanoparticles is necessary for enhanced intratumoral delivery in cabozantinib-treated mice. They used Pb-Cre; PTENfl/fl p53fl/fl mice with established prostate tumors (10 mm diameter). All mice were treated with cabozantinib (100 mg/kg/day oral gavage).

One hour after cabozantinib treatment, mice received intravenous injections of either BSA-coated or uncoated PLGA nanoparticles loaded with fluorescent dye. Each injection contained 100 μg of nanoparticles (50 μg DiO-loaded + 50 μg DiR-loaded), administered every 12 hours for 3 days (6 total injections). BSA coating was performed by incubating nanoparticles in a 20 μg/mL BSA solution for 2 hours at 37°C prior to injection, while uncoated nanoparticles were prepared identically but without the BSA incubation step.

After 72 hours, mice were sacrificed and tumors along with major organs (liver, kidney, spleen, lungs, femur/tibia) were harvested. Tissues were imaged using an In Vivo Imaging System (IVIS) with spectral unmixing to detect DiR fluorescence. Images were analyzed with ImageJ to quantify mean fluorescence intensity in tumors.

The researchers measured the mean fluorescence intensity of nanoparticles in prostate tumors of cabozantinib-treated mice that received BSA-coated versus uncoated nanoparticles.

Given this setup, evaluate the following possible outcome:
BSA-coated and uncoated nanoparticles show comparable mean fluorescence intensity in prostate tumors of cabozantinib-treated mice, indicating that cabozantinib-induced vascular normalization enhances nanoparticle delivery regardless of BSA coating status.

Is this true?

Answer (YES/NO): NO